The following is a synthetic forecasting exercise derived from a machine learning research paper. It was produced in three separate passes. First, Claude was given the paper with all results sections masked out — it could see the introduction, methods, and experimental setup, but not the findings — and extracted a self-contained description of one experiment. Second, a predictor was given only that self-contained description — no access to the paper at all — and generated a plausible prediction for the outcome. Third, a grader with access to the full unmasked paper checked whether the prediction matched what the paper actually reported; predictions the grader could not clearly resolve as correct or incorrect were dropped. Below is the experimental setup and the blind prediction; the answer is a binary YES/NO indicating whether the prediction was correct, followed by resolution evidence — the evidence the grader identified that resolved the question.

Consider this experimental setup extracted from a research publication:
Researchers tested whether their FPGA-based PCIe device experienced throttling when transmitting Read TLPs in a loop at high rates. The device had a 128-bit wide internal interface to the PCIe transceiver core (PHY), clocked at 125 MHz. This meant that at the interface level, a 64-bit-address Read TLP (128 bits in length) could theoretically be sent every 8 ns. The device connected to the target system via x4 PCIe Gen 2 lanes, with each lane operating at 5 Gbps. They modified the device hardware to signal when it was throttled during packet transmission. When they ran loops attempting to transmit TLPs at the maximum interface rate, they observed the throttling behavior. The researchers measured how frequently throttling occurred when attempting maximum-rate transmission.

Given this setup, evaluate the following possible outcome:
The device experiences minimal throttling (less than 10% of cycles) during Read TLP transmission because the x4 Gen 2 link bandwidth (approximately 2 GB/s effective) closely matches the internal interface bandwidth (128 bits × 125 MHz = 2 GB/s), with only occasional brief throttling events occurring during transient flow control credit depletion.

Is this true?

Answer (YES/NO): NO